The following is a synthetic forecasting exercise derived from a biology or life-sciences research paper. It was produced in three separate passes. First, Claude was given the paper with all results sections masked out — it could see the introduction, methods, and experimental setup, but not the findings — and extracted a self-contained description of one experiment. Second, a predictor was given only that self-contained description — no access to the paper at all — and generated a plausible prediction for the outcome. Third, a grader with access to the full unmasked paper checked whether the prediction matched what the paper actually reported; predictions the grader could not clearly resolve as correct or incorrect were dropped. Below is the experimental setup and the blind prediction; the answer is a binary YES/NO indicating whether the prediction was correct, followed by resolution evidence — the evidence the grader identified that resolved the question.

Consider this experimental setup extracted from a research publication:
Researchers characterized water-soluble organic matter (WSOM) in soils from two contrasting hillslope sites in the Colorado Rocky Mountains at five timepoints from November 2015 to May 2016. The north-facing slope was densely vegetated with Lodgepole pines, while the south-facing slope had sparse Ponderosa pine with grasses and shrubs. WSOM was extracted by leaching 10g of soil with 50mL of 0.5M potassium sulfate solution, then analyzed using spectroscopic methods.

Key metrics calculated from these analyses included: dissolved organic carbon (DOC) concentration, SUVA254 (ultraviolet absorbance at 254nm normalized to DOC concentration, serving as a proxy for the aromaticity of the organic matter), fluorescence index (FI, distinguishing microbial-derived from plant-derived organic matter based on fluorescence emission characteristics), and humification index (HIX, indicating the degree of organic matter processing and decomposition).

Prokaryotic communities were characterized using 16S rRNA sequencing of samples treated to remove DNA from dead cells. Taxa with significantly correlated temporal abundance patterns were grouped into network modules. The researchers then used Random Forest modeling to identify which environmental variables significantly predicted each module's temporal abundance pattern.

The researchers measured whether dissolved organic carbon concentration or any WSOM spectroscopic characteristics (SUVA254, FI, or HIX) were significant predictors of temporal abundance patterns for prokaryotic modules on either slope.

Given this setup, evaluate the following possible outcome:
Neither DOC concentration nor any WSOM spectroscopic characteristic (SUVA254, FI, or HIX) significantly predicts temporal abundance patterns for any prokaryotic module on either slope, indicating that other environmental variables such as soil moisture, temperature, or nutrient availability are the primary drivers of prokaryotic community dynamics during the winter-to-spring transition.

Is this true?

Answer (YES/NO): YES